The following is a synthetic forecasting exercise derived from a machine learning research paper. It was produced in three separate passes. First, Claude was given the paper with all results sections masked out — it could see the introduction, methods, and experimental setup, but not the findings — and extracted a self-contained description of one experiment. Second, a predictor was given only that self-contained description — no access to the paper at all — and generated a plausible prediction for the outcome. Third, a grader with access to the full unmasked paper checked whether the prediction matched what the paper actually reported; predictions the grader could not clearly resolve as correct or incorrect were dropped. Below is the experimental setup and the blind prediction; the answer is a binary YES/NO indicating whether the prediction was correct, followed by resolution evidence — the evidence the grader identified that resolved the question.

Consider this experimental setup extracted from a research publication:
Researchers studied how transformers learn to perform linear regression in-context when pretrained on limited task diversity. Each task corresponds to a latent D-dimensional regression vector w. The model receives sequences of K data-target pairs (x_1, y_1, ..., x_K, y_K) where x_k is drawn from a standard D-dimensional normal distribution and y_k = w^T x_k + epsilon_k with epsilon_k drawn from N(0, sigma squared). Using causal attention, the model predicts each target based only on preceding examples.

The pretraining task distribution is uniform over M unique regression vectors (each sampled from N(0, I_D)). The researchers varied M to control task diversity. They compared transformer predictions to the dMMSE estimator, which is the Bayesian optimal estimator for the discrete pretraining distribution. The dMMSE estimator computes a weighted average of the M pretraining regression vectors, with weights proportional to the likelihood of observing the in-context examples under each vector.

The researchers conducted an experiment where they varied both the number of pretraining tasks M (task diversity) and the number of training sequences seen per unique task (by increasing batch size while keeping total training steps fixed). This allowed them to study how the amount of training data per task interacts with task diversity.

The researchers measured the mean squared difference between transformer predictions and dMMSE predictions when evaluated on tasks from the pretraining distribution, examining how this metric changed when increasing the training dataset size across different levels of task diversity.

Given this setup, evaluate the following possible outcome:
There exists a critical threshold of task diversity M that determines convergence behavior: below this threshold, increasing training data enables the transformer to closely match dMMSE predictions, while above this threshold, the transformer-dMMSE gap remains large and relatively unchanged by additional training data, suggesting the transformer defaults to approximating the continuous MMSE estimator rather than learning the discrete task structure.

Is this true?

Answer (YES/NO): NO